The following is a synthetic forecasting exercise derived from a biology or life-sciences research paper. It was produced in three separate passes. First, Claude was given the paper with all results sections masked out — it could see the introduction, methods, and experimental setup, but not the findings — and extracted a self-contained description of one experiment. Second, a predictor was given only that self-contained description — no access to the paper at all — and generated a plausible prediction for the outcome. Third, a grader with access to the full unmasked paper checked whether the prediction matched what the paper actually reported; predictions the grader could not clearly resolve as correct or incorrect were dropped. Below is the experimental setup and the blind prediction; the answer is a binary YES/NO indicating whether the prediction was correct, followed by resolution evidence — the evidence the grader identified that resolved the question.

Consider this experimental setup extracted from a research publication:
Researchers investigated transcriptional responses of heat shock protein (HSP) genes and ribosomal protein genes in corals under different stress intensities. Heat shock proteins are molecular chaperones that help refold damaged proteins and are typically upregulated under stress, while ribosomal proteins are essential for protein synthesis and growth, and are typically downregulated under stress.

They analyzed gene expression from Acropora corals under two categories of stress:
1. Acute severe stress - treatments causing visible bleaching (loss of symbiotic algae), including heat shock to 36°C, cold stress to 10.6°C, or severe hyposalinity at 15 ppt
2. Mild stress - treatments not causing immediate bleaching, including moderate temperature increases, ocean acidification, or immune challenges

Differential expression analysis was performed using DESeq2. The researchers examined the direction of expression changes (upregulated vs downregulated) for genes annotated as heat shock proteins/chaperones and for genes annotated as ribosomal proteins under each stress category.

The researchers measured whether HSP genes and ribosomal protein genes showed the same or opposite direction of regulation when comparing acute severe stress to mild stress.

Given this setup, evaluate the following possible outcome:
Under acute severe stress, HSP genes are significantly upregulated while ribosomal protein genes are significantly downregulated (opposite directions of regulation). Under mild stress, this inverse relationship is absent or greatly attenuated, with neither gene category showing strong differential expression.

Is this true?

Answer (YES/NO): NO